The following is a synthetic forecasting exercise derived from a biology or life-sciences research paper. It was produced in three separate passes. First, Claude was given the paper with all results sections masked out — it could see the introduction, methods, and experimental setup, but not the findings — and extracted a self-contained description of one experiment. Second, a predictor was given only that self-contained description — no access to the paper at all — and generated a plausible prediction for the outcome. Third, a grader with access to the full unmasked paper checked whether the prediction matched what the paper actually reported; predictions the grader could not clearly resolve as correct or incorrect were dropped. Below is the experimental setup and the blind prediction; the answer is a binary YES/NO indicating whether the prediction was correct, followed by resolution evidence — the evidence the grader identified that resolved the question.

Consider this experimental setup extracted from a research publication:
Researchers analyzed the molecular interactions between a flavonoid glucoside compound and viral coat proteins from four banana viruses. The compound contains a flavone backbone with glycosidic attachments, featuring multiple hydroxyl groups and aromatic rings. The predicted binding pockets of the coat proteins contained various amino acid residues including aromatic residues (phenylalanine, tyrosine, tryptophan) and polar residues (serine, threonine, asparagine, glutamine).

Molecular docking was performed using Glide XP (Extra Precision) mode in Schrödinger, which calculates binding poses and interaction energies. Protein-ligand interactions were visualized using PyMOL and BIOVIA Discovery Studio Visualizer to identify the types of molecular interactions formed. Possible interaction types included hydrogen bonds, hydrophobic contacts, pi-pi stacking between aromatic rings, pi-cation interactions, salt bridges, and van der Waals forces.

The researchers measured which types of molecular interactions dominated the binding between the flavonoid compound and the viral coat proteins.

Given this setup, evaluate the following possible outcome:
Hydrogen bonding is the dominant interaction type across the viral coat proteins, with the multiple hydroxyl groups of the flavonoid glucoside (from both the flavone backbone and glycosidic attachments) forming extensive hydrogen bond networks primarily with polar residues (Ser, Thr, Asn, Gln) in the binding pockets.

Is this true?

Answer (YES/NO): NO